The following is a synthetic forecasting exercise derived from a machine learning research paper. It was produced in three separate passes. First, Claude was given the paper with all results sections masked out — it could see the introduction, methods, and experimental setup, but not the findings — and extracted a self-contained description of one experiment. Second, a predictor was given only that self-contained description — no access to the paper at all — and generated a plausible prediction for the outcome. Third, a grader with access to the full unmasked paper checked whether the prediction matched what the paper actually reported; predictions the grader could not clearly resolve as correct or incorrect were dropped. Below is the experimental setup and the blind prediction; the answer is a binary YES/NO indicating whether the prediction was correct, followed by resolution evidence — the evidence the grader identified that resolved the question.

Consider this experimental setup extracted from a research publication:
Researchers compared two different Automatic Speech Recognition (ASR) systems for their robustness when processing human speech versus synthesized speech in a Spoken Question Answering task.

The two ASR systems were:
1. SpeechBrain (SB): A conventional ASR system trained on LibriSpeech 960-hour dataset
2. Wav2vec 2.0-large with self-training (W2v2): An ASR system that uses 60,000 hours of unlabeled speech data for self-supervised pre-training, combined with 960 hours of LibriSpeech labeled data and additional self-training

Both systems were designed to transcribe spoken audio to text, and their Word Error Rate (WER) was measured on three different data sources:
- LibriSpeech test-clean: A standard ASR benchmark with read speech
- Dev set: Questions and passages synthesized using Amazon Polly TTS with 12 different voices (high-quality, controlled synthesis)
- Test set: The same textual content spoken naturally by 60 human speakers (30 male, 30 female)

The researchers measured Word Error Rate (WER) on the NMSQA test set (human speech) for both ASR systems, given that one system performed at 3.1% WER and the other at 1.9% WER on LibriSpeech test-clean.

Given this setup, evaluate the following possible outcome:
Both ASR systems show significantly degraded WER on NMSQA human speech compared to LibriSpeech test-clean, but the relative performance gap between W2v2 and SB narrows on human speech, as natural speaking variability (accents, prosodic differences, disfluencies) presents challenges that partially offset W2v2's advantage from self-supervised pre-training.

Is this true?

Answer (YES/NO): NO